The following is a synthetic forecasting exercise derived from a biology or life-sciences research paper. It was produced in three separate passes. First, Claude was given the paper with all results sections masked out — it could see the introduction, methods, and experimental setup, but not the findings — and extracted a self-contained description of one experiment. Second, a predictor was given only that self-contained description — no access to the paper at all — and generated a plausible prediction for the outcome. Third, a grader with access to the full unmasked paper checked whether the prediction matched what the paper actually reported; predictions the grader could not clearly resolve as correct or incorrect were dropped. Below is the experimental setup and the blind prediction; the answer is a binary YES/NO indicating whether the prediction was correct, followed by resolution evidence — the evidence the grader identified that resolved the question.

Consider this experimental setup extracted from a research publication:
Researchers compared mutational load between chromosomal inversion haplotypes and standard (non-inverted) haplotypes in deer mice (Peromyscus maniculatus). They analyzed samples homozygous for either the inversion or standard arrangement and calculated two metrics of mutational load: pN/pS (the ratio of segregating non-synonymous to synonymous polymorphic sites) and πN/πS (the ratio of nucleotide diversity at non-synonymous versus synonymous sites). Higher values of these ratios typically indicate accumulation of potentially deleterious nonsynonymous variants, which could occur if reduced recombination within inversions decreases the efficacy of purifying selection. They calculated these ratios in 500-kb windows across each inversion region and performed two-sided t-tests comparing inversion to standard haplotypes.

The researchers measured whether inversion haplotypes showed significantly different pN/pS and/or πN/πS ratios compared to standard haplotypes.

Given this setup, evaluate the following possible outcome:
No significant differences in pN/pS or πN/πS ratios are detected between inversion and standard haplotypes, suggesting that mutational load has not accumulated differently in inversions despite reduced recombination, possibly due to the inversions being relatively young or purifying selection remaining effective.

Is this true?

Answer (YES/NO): YES